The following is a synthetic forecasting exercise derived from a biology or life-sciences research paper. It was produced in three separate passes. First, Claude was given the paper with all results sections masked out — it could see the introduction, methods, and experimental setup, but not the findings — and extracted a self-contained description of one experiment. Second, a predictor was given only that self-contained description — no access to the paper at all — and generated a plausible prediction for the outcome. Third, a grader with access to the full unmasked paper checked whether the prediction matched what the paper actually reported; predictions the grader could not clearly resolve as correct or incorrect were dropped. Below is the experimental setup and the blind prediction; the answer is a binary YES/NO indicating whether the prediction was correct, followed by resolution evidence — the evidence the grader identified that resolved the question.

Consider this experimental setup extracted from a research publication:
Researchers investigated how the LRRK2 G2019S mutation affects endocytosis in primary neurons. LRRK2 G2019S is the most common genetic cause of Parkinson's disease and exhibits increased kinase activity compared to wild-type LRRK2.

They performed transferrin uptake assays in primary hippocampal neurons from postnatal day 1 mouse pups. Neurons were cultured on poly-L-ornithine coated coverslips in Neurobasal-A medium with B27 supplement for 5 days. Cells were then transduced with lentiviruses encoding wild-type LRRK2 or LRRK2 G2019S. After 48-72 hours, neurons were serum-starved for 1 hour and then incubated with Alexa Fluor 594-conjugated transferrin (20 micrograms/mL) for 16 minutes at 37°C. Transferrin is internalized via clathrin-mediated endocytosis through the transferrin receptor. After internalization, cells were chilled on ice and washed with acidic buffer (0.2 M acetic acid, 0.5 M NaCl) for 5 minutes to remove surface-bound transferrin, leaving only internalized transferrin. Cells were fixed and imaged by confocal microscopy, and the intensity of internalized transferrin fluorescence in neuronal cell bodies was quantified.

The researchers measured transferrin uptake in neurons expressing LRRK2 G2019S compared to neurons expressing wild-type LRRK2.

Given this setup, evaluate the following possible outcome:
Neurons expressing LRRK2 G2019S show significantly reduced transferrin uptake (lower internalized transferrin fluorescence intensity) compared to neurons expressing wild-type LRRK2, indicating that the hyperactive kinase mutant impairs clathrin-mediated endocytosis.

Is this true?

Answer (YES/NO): YES